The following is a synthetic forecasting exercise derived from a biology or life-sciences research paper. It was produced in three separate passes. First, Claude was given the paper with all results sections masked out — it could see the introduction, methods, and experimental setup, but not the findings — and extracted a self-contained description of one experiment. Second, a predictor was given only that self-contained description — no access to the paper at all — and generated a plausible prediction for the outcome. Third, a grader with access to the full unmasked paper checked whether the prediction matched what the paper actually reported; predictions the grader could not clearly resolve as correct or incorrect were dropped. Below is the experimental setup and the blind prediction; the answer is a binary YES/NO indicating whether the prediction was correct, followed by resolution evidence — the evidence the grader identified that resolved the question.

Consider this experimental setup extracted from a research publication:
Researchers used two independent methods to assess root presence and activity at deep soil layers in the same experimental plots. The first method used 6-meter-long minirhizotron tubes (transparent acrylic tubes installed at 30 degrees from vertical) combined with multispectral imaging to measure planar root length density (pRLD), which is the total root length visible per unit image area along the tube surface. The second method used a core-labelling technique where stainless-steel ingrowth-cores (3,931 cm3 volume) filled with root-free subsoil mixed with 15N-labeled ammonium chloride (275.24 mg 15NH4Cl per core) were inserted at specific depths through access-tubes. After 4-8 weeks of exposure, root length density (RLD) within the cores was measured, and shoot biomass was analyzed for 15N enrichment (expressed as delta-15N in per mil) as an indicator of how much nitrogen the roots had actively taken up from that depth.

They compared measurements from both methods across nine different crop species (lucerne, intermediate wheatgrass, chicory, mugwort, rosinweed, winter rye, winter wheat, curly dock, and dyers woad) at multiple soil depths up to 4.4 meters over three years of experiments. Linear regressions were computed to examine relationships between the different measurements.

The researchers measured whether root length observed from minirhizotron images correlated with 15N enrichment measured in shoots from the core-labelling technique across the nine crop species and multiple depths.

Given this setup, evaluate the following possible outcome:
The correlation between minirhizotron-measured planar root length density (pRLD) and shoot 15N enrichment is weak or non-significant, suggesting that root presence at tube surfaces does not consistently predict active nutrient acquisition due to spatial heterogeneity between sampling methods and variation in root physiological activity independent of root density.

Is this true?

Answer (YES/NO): YES